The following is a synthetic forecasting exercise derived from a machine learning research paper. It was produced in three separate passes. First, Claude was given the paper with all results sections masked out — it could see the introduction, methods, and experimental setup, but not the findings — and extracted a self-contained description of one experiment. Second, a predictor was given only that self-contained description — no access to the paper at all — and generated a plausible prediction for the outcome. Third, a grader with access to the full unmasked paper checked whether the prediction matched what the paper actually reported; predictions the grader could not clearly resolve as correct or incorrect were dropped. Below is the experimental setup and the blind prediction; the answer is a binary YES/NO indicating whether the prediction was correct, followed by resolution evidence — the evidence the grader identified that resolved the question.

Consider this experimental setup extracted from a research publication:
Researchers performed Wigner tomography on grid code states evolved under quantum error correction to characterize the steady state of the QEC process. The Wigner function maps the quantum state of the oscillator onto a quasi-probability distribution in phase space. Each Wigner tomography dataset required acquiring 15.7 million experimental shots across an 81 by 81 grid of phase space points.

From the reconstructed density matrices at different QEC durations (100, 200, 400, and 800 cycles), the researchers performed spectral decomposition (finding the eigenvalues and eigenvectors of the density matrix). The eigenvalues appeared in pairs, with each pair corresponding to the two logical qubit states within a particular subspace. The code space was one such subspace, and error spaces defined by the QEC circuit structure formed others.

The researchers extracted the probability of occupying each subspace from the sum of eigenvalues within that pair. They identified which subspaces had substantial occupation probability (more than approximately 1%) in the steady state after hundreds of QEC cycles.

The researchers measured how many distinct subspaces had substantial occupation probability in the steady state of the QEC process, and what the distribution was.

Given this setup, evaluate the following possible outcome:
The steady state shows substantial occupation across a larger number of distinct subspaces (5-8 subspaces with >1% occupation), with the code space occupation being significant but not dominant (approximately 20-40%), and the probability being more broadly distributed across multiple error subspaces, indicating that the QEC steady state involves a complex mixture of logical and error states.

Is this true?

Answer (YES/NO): NO